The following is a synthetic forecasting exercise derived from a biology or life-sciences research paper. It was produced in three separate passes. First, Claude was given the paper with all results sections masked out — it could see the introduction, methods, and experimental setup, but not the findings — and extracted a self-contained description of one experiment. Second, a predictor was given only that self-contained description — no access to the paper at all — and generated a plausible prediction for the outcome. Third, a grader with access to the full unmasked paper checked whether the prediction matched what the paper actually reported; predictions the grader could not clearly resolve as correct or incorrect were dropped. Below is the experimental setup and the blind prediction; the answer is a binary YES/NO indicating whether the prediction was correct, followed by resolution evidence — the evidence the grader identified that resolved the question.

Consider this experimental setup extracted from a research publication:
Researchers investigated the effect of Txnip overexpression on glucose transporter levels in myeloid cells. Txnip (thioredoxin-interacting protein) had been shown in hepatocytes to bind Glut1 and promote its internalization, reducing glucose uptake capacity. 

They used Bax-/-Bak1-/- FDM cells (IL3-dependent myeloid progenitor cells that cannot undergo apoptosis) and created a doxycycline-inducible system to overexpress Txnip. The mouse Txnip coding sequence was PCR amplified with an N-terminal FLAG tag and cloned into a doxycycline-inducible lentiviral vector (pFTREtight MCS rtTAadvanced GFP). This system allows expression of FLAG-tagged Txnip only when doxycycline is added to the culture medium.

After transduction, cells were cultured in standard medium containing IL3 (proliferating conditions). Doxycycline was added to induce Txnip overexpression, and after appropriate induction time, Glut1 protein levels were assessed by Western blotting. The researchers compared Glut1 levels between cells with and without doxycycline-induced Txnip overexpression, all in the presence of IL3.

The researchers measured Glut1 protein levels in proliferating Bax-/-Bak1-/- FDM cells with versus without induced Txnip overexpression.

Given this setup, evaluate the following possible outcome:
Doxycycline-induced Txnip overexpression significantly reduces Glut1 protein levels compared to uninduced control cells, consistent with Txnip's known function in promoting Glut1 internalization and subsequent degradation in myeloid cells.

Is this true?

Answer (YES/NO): NO